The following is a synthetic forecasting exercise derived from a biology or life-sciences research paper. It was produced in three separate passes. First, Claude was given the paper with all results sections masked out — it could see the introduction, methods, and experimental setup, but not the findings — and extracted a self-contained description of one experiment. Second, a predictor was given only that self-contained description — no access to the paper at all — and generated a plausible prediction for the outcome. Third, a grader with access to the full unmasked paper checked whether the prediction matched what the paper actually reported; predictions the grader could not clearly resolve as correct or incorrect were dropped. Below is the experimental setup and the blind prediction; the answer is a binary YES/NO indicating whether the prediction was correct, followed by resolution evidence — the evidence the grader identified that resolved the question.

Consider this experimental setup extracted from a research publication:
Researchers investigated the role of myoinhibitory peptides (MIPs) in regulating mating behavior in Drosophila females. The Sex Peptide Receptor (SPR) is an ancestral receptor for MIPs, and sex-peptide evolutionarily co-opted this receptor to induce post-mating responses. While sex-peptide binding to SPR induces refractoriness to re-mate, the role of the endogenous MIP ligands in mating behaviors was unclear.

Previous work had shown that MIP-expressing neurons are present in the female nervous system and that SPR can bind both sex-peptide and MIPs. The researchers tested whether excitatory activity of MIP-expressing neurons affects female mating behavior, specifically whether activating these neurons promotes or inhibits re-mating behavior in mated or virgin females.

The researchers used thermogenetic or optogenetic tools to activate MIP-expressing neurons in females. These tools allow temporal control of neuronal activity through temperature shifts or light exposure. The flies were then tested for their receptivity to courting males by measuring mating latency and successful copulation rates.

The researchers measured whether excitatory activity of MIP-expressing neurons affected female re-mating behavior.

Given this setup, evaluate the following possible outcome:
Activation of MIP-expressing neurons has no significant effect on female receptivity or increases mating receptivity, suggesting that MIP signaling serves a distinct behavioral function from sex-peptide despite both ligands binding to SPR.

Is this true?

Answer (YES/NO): YES